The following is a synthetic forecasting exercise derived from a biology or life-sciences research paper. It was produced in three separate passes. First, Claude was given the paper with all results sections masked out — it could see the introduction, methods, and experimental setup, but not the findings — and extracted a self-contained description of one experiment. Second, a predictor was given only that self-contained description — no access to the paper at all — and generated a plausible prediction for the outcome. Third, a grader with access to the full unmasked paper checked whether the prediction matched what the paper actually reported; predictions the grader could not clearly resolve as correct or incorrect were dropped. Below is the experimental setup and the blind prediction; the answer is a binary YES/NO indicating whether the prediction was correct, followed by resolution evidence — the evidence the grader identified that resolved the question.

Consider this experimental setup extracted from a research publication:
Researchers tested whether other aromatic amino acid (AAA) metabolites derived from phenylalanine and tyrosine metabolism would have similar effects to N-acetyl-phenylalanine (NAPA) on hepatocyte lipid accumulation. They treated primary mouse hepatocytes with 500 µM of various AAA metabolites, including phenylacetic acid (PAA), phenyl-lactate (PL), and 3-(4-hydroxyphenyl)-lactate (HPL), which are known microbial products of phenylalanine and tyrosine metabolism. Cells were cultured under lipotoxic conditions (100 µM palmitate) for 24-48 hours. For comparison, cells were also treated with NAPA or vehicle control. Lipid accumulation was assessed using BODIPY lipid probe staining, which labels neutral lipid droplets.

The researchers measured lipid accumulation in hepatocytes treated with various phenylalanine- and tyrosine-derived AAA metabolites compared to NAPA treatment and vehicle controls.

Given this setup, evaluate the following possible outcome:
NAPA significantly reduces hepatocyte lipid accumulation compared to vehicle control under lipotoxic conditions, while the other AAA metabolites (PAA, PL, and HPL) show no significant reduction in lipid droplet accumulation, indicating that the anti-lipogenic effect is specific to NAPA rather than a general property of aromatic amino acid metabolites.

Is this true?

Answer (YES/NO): NO